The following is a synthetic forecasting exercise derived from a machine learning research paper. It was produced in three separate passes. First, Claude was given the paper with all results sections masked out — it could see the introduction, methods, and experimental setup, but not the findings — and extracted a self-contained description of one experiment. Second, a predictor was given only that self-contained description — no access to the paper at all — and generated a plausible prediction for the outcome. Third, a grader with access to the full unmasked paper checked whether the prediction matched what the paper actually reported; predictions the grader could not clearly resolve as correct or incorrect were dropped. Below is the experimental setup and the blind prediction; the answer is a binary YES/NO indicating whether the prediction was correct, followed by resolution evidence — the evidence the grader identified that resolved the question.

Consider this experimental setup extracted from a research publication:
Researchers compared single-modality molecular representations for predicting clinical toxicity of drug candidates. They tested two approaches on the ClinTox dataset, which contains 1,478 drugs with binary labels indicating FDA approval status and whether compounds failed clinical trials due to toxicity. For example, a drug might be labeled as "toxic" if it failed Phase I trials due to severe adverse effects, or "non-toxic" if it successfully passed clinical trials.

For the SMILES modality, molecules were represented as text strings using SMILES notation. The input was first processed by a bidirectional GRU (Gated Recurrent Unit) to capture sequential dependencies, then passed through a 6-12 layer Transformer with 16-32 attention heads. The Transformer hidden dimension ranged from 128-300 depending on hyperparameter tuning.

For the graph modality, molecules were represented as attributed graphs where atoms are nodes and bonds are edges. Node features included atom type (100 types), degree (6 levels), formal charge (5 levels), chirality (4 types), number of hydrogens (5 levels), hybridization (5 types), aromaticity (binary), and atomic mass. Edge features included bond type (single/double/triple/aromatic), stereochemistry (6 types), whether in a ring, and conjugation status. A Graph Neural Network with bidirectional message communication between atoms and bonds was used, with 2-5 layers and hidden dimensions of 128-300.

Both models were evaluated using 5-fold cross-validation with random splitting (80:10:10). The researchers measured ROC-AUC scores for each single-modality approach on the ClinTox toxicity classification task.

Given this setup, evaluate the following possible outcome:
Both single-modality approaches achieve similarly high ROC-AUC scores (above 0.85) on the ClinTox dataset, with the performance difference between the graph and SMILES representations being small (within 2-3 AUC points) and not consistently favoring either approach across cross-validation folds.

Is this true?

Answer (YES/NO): NO